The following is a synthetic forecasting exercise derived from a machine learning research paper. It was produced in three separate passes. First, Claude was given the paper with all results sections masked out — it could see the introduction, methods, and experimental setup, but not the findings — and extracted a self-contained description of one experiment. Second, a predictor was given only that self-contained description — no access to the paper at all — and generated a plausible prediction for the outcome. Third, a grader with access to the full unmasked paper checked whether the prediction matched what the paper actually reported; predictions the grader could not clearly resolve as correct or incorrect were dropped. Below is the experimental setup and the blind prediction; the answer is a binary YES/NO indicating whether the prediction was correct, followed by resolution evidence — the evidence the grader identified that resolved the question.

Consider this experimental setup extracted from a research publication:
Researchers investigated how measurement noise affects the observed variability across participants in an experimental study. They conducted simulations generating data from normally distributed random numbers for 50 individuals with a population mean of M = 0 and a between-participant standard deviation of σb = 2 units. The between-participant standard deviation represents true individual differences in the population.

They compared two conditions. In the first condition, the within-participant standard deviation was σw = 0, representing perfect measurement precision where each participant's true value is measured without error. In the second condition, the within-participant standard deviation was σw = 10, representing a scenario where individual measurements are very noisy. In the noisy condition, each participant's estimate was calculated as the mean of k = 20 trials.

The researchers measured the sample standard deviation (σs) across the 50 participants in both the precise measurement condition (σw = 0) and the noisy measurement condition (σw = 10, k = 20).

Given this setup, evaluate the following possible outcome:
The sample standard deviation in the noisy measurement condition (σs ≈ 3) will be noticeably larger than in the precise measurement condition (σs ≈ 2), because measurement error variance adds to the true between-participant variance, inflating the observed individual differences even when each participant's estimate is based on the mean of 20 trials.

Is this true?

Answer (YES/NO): YES